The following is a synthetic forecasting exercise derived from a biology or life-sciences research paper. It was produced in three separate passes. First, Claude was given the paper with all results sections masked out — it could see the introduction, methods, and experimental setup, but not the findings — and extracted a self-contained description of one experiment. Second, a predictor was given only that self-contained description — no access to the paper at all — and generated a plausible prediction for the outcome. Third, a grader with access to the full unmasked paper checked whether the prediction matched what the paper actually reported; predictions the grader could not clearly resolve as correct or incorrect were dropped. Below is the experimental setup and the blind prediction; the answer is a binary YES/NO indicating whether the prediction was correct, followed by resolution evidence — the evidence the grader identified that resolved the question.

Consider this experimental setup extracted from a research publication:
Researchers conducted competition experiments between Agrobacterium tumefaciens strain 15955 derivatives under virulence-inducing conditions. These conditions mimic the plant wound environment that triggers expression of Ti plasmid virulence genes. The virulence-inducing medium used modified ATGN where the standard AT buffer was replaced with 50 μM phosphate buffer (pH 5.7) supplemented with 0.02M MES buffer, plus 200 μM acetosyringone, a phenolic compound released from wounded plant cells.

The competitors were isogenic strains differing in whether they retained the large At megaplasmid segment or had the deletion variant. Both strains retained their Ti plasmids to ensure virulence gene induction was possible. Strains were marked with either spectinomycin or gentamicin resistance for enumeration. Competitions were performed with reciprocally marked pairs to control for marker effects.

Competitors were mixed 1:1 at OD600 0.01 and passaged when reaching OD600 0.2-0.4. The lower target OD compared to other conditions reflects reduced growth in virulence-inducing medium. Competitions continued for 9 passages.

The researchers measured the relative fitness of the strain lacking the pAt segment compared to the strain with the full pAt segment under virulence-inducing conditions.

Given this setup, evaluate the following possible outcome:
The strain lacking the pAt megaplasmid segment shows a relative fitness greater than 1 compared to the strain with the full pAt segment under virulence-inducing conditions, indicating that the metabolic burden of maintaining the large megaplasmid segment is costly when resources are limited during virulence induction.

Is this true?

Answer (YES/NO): YES